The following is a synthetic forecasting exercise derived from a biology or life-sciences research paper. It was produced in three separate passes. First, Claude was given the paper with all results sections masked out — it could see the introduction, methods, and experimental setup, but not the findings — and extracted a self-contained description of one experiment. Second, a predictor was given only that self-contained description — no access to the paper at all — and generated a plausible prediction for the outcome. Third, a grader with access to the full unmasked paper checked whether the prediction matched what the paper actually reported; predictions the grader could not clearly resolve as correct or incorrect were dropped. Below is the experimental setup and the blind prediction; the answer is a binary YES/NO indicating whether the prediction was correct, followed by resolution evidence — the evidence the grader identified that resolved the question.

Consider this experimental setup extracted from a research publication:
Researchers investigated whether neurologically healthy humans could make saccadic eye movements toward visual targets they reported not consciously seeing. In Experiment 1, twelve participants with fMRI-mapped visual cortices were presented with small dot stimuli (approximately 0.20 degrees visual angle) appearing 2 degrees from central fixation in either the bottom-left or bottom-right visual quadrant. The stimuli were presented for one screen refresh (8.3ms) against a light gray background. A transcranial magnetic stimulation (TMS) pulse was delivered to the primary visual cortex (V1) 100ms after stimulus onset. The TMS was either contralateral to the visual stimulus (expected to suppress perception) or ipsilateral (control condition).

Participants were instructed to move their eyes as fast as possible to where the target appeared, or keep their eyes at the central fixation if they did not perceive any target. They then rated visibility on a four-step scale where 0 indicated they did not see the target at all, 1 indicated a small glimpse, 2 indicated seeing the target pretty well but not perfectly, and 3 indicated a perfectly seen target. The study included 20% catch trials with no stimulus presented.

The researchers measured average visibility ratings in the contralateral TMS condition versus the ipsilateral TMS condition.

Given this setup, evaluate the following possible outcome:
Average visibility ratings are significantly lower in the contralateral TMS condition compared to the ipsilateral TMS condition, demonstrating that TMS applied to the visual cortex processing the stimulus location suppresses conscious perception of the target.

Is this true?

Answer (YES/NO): YES